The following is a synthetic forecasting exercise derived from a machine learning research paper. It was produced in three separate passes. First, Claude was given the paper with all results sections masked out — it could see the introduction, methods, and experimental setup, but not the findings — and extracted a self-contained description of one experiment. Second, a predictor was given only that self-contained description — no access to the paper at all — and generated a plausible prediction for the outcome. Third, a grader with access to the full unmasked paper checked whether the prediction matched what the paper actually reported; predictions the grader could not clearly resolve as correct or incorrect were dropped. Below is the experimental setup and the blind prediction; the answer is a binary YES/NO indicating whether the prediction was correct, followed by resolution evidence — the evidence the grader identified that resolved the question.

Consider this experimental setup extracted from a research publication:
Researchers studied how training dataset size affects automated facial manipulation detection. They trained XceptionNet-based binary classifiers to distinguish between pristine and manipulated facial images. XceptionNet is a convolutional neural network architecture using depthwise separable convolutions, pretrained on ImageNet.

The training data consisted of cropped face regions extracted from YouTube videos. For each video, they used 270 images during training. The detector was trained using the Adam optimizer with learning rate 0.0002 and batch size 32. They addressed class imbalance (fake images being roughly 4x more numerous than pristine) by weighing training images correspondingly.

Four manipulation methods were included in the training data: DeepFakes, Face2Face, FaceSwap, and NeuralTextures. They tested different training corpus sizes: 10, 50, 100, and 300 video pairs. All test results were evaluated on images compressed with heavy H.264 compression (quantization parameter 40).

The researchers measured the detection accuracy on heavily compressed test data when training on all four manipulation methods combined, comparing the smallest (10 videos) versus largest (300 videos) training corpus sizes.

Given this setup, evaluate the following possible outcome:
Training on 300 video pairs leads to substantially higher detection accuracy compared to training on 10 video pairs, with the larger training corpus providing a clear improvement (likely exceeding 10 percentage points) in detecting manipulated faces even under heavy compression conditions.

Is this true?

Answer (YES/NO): YES